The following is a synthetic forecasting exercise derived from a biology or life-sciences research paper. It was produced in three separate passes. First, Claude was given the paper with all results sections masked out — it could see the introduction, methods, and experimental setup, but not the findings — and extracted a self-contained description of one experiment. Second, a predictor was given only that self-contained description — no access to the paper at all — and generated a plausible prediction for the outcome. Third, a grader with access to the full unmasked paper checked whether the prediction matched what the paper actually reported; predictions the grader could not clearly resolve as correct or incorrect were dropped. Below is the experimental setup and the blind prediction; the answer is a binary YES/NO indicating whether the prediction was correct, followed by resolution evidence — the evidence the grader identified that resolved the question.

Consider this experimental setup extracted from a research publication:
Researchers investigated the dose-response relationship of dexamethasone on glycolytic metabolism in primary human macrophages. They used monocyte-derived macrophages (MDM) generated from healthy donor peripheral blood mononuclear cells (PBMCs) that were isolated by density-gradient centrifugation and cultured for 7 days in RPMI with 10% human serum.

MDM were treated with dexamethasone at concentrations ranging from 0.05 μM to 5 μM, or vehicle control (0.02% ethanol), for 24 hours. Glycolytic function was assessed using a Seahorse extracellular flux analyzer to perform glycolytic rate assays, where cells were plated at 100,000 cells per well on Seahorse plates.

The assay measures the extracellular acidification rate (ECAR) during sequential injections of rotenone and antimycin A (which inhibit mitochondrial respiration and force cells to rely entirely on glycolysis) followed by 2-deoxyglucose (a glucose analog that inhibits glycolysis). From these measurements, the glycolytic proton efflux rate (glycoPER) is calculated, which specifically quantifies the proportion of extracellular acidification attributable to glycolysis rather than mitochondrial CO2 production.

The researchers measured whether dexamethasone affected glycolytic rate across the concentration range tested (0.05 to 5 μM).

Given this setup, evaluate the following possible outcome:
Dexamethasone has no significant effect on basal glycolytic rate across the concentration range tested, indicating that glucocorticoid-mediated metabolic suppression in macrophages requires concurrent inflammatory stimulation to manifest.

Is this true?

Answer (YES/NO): NO